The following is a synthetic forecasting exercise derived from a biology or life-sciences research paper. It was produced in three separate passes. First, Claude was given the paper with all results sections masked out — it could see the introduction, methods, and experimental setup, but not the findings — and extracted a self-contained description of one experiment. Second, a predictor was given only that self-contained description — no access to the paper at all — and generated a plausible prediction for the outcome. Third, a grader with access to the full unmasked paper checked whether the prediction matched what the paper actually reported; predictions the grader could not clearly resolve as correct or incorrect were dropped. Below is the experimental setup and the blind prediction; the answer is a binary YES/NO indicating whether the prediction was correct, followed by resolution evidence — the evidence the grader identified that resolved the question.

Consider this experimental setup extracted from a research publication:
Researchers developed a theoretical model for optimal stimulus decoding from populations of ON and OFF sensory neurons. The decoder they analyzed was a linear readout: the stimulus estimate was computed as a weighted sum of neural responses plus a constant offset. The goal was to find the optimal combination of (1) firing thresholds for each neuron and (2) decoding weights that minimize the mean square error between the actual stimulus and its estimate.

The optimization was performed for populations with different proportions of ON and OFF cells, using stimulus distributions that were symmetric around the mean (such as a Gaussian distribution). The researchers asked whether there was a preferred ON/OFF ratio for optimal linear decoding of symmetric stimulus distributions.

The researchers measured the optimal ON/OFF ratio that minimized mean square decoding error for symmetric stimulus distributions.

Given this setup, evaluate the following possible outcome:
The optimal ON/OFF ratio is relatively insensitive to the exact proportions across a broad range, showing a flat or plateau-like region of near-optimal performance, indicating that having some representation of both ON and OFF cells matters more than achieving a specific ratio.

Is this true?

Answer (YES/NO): YES